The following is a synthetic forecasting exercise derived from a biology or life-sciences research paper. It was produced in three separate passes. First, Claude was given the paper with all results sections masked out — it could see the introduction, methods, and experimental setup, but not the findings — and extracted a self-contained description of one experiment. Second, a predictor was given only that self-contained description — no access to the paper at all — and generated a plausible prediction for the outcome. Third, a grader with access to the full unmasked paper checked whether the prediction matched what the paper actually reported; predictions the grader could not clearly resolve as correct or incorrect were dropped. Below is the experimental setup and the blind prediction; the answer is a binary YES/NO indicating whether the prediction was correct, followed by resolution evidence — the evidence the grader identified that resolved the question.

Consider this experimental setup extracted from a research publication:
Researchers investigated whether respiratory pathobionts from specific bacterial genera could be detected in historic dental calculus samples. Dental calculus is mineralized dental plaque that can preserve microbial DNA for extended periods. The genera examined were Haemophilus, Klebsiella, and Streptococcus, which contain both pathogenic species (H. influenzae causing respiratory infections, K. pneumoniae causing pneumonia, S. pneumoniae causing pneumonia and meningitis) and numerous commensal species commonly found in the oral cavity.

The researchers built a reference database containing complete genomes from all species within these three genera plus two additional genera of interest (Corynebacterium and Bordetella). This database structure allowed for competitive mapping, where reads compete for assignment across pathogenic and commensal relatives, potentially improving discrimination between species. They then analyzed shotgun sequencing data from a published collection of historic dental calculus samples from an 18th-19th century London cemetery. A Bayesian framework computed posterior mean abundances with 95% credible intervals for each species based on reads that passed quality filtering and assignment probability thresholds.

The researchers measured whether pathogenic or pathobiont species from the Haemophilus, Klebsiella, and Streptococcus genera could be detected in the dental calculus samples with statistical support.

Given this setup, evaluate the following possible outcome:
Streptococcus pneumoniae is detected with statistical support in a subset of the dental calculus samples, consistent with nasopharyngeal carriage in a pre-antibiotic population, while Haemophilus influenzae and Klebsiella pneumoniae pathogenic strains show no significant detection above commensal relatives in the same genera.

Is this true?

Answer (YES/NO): YES